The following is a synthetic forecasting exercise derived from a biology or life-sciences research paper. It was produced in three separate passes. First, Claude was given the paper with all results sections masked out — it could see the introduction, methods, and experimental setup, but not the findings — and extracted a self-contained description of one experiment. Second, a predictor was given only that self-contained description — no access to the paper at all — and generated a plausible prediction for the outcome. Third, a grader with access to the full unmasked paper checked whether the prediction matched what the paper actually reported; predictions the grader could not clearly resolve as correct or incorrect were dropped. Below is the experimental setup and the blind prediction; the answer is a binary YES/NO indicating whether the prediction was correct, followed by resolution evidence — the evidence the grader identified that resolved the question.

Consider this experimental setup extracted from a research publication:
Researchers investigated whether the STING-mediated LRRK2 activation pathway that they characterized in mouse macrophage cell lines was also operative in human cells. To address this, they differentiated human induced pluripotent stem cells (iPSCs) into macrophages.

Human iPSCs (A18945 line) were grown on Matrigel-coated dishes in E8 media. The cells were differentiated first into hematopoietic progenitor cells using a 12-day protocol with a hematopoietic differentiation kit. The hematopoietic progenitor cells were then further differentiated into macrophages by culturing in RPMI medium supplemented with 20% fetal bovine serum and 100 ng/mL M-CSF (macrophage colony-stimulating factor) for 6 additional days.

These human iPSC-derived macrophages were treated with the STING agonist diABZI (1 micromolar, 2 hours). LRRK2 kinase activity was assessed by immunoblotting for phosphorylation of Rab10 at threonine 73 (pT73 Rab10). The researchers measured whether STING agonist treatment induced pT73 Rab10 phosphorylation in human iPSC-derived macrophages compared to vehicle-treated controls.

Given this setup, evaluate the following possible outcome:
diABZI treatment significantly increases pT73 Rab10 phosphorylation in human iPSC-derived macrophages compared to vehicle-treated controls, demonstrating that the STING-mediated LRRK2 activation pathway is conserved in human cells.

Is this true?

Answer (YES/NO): YES